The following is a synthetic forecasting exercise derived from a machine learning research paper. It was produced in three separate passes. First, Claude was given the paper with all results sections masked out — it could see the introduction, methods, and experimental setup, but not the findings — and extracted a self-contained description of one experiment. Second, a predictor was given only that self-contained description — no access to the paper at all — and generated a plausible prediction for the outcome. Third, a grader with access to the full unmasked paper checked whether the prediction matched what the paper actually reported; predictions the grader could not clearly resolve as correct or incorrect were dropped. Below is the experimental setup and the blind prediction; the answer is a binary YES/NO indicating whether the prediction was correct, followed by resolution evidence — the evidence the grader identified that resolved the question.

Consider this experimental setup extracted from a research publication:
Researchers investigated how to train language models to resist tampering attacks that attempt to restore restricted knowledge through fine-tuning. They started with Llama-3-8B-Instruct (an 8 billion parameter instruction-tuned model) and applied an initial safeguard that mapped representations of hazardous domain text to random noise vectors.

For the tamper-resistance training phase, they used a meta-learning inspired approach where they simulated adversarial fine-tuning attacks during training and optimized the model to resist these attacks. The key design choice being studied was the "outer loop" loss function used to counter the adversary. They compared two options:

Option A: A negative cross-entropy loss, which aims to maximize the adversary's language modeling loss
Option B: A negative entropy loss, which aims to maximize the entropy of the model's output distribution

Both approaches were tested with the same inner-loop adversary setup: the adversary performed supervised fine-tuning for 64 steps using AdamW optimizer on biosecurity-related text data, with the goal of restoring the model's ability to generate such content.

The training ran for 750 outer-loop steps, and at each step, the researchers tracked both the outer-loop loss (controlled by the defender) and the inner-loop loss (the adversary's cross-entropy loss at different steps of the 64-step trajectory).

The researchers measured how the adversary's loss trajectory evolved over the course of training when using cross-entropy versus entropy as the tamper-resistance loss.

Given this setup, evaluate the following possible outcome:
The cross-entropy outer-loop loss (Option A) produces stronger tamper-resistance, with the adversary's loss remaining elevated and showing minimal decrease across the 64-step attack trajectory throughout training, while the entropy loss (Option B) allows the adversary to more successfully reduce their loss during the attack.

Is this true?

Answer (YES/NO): NO